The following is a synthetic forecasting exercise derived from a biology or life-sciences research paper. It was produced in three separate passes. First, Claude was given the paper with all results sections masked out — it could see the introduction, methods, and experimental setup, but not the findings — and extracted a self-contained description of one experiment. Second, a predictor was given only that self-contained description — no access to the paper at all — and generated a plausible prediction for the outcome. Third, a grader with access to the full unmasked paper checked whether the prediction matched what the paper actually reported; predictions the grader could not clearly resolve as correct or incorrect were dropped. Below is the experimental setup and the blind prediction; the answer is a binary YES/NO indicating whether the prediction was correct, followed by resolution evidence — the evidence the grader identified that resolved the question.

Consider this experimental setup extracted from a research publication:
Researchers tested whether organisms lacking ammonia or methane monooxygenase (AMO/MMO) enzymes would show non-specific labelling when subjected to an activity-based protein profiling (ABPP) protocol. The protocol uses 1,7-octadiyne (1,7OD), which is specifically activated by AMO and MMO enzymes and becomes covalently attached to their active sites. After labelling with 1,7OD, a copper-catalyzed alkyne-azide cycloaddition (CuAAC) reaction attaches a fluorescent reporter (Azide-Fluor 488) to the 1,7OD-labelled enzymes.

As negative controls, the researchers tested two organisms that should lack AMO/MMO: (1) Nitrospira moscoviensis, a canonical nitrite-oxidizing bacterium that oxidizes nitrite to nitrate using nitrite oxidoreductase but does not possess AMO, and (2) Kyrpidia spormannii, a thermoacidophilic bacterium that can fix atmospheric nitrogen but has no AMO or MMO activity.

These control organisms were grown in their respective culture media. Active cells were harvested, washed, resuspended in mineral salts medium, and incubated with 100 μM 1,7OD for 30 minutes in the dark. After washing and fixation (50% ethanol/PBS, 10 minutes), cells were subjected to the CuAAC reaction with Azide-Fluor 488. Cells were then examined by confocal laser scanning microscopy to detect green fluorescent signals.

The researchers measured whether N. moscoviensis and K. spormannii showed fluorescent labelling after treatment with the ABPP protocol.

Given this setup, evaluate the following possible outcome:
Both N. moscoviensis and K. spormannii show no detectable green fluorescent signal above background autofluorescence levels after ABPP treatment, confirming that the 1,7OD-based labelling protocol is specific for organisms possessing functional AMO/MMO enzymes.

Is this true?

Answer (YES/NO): NO